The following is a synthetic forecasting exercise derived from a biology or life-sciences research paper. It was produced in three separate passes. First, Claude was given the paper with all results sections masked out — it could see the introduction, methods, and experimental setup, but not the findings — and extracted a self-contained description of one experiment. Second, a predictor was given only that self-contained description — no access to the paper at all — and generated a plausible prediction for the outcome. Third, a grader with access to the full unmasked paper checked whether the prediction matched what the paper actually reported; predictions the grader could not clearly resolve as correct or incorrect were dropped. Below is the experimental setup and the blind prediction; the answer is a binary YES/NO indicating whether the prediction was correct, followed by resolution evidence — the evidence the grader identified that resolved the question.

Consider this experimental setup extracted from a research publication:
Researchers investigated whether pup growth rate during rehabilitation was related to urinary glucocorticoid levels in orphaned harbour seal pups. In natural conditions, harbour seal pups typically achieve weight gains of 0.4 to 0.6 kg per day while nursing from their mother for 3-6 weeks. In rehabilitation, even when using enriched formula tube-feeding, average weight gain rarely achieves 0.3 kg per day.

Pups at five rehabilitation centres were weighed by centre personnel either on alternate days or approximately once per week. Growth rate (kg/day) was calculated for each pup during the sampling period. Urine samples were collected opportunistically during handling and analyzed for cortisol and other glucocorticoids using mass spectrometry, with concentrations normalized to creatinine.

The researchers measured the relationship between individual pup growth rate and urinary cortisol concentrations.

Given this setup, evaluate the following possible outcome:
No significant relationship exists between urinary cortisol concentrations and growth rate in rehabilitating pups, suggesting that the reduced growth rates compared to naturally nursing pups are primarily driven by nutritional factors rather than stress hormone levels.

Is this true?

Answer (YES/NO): NO